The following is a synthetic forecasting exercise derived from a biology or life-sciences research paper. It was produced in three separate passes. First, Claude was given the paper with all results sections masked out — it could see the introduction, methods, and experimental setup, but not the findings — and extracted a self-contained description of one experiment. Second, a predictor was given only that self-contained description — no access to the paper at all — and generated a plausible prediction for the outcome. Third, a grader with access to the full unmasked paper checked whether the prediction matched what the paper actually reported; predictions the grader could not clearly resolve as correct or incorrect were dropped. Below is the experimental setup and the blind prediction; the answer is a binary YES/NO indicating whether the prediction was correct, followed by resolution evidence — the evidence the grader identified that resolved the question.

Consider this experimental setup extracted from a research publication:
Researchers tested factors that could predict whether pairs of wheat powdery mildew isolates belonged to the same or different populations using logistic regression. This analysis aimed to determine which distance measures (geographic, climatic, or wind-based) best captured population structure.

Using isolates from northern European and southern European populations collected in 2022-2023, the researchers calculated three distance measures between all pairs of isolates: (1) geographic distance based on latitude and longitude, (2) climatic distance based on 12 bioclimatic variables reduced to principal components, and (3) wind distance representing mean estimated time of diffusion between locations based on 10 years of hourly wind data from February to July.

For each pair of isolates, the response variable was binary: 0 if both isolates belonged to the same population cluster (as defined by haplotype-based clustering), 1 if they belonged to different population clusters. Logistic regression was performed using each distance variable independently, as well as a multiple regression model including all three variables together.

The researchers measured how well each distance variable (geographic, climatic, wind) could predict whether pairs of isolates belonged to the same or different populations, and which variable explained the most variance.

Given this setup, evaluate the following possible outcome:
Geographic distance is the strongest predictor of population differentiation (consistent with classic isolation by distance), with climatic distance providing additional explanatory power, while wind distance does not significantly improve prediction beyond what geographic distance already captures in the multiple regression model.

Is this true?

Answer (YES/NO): NO